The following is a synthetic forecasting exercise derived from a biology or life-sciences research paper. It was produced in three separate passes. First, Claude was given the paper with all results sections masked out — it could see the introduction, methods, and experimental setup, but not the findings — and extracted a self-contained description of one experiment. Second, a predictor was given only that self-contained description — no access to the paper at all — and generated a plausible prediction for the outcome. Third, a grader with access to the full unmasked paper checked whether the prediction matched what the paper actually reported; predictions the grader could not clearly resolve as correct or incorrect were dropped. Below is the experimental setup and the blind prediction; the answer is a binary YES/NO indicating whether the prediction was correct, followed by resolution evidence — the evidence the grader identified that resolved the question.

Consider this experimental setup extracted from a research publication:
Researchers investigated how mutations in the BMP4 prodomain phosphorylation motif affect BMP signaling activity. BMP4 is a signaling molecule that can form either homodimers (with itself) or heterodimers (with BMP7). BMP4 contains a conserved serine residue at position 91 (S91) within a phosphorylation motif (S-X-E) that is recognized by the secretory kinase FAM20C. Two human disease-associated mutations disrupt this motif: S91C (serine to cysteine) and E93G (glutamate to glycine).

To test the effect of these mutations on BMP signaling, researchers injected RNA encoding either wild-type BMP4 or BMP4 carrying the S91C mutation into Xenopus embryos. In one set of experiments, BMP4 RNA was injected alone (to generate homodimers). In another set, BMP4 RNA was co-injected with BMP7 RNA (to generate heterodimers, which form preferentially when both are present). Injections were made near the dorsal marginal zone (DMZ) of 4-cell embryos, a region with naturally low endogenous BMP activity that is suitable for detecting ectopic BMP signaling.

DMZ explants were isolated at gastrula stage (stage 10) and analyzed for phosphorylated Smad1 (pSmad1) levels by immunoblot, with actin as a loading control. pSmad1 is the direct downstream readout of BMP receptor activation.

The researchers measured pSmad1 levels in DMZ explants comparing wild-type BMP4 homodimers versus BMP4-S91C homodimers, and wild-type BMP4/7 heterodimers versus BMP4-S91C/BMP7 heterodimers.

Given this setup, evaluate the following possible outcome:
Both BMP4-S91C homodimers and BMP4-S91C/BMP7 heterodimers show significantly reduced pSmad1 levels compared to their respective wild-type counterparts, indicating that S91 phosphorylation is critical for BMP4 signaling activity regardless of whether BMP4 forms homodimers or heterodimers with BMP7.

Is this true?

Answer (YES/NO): NO